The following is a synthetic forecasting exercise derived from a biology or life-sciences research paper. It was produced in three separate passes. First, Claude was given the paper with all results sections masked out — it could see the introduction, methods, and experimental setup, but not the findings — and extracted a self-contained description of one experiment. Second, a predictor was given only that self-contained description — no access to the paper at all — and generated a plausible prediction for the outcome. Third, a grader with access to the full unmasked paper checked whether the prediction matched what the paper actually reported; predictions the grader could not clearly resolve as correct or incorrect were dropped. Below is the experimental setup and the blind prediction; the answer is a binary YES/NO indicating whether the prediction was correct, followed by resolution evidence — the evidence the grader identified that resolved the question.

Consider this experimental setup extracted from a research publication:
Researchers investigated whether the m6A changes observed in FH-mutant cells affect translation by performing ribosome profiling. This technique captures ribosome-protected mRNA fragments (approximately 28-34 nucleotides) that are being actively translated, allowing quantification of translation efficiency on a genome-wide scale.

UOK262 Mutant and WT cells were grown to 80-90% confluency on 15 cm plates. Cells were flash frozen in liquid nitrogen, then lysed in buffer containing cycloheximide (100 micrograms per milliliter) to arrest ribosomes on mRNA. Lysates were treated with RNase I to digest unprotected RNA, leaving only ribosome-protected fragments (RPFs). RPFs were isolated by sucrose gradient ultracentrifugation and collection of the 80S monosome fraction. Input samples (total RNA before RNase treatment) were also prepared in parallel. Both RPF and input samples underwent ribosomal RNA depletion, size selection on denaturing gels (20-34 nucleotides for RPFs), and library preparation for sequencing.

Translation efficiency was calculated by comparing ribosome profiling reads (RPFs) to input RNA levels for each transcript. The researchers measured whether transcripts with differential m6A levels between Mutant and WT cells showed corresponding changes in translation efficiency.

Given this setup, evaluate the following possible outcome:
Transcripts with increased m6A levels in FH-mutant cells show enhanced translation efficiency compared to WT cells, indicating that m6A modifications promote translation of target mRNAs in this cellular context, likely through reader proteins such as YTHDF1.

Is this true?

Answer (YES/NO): NO